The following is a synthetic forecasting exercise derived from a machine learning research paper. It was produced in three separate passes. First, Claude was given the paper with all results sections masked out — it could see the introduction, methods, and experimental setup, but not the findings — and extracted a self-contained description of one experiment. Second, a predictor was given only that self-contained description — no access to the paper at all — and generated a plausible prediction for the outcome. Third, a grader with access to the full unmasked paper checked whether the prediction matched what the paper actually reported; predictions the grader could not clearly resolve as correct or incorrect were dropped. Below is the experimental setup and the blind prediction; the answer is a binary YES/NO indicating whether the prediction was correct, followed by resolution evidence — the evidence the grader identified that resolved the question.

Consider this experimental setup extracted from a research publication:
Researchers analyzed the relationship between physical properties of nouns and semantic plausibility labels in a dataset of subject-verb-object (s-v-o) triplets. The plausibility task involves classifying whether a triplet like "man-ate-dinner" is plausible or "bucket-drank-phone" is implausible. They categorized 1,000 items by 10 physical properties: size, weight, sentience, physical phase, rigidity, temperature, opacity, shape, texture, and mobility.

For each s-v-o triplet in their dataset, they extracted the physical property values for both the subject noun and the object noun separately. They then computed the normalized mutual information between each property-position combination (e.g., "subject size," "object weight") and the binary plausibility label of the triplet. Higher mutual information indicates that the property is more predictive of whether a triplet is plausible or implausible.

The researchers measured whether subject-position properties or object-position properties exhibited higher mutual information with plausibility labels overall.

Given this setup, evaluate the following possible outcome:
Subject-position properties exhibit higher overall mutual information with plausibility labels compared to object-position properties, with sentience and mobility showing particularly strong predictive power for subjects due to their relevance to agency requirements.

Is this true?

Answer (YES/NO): NO